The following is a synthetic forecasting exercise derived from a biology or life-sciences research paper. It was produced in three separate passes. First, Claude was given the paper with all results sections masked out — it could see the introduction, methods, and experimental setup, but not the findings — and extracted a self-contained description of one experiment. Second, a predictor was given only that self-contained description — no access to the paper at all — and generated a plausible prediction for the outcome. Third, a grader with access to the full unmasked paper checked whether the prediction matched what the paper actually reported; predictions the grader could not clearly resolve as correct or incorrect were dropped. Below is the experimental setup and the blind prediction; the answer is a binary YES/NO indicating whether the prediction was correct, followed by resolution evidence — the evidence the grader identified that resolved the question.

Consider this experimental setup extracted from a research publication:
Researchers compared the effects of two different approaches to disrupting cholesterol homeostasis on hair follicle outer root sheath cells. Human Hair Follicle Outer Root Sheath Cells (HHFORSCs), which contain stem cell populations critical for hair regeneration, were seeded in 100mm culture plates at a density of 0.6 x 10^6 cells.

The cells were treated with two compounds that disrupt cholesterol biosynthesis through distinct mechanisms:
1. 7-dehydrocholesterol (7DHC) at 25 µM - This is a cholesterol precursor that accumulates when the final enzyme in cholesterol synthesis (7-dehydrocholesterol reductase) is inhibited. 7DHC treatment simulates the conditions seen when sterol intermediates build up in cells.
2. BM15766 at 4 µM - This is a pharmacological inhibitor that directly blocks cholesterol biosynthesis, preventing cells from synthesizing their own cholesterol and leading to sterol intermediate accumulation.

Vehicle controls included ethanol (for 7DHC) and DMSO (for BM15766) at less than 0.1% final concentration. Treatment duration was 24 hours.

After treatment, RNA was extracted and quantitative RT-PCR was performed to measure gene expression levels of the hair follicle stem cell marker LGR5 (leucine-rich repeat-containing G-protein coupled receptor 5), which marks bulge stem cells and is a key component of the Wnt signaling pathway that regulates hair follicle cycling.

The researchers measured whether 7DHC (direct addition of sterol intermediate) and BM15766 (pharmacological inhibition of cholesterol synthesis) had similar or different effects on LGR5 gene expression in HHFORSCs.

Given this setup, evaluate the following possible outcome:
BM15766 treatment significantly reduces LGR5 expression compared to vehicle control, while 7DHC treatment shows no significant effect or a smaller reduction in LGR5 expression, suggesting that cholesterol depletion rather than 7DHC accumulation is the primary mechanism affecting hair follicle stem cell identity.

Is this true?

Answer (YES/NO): NO